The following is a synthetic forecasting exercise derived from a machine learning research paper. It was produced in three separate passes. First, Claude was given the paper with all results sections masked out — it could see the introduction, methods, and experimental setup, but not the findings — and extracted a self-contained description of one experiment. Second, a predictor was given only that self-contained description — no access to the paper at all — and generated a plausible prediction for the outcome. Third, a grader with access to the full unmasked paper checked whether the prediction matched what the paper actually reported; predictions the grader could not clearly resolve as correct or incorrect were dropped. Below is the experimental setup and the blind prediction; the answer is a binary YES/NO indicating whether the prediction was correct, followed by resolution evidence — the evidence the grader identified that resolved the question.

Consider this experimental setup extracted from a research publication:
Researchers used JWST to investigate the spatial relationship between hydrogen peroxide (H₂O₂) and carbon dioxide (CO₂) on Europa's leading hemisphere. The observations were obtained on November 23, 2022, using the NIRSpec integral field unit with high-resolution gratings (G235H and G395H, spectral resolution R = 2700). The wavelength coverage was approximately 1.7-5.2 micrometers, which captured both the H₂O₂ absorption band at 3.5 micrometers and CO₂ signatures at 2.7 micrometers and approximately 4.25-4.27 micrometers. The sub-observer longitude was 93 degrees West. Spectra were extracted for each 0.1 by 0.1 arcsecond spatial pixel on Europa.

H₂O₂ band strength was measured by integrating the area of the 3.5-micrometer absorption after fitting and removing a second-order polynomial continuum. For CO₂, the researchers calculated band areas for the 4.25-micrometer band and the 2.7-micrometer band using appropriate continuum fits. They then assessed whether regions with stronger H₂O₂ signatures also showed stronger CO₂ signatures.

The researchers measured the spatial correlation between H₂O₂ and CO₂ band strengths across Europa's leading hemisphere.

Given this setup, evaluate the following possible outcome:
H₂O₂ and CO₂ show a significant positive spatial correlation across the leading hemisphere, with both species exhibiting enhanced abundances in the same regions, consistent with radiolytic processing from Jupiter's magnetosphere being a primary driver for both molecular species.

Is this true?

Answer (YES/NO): NO